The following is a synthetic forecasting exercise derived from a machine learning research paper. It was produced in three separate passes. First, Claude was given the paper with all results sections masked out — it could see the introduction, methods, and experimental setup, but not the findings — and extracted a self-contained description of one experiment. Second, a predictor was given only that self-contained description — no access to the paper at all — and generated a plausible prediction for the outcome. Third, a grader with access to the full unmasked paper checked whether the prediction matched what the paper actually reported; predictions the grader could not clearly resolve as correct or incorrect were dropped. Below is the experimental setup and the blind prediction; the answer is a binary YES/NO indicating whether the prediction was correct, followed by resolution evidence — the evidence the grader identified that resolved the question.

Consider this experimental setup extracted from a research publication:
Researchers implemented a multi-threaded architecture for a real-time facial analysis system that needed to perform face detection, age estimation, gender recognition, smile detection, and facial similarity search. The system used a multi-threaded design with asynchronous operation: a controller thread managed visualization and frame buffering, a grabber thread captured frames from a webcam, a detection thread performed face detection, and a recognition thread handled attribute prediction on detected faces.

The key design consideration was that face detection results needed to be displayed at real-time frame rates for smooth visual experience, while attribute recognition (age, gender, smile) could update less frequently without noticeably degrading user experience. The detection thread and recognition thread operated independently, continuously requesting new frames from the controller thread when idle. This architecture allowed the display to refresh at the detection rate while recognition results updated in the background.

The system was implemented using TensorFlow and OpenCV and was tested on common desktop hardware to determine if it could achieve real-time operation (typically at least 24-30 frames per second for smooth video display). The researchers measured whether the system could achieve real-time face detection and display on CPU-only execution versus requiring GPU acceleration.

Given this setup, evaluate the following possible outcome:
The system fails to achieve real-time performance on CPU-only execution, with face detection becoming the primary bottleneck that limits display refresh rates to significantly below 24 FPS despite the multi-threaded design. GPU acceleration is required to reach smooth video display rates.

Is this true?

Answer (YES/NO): NO